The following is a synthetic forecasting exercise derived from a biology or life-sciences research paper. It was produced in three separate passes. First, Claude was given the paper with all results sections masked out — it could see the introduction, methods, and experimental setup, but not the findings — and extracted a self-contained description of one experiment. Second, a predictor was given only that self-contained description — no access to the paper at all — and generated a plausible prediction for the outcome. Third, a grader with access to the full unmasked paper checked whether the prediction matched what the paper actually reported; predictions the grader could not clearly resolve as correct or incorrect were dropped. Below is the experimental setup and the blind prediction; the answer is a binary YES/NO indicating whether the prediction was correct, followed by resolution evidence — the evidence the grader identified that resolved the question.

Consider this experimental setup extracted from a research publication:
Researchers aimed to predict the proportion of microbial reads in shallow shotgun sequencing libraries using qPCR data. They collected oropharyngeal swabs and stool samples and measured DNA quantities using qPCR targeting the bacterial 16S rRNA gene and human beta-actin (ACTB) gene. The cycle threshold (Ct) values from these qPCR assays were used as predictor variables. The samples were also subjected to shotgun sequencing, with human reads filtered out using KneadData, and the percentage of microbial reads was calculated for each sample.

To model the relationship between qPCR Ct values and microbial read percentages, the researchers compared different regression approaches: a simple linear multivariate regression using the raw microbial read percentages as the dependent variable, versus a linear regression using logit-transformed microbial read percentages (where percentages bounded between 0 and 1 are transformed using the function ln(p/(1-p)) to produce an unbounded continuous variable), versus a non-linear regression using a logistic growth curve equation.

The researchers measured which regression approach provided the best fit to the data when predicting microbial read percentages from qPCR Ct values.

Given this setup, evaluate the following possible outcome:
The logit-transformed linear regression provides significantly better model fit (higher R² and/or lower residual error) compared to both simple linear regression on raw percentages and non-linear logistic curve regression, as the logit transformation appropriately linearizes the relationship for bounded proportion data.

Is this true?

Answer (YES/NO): NO